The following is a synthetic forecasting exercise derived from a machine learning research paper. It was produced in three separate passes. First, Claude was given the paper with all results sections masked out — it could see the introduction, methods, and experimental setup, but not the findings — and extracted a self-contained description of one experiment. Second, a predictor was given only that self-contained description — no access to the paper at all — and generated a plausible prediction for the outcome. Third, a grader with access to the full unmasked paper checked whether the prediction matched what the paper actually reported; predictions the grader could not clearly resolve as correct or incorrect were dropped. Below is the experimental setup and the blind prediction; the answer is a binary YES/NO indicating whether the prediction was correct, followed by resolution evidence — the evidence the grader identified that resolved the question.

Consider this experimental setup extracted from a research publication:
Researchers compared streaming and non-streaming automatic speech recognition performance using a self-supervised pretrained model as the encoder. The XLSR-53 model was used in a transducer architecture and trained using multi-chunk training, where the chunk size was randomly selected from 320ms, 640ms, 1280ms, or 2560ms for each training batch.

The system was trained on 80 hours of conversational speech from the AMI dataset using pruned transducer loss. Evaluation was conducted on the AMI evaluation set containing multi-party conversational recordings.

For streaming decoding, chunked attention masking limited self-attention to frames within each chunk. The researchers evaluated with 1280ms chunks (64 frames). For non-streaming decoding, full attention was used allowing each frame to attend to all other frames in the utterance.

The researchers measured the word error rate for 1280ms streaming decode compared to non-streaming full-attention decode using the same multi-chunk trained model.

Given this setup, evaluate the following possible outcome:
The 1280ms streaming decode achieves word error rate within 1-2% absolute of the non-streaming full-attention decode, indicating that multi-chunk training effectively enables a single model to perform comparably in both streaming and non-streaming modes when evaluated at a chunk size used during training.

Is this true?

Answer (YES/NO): YES